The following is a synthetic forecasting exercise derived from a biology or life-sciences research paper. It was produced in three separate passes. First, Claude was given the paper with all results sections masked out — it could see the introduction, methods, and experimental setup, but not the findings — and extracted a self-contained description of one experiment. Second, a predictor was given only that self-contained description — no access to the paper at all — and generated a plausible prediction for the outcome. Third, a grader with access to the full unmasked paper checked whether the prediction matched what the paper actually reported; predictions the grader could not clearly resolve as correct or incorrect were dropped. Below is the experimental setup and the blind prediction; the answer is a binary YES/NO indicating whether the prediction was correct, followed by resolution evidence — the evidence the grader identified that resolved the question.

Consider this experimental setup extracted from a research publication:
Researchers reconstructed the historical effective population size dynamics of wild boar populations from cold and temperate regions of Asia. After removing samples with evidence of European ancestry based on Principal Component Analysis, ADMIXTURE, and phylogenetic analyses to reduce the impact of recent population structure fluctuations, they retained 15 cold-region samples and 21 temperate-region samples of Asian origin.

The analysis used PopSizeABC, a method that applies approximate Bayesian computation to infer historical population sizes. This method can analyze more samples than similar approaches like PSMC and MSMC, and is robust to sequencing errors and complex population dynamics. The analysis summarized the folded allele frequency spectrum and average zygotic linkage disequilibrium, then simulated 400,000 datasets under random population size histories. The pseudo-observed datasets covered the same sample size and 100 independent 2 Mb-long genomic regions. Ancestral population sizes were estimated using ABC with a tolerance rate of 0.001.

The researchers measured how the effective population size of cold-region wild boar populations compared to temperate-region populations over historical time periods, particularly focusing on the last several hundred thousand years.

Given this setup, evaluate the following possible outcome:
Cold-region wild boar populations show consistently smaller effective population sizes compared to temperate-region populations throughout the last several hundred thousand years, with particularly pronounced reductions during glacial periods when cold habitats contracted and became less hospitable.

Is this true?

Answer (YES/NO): NO